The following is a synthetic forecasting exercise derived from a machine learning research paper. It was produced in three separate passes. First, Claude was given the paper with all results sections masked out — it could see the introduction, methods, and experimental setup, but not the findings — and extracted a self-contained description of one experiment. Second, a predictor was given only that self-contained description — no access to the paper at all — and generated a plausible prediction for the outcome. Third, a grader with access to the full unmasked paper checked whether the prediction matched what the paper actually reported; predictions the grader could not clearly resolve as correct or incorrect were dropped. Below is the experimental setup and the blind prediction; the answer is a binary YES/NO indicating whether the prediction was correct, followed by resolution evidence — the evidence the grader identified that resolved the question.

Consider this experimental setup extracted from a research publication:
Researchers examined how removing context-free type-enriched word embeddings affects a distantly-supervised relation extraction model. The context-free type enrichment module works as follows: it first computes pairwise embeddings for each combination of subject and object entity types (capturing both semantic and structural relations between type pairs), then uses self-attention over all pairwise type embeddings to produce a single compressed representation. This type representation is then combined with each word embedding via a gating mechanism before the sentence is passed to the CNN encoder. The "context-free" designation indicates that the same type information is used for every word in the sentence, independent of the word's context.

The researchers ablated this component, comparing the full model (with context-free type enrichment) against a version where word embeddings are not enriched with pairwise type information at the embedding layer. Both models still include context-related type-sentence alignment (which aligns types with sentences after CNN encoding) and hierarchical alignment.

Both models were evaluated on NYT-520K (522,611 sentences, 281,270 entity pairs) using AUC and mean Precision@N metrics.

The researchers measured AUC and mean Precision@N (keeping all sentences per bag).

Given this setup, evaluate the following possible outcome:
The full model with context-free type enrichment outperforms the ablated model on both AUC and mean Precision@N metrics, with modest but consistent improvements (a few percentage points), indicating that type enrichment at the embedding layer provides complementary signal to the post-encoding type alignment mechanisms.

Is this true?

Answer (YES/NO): NO